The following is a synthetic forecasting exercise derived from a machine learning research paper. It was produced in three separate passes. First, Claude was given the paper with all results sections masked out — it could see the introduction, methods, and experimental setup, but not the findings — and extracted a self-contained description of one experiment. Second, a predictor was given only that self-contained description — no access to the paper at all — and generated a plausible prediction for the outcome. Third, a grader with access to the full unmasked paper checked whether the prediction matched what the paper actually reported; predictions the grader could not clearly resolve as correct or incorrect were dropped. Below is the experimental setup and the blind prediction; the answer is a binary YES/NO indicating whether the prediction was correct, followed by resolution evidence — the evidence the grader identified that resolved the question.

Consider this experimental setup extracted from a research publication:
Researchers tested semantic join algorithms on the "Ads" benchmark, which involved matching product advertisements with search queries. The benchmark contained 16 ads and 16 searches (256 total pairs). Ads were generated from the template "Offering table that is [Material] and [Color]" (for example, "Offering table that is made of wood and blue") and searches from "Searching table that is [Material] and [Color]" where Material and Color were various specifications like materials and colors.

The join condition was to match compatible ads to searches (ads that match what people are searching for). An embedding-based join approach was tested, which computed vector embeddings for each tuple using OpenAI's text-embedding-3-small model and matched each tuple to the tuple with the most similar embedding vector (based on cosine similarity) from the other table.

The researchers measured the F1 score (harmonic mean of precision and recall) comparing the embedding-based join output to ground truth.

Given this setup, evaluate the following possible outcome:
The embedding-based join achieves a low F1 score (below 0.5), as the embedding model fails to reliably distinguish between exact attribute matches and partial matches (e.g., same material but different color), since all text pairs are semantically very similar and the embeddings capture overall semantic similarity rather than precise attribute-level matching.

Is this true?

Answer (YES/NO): NO